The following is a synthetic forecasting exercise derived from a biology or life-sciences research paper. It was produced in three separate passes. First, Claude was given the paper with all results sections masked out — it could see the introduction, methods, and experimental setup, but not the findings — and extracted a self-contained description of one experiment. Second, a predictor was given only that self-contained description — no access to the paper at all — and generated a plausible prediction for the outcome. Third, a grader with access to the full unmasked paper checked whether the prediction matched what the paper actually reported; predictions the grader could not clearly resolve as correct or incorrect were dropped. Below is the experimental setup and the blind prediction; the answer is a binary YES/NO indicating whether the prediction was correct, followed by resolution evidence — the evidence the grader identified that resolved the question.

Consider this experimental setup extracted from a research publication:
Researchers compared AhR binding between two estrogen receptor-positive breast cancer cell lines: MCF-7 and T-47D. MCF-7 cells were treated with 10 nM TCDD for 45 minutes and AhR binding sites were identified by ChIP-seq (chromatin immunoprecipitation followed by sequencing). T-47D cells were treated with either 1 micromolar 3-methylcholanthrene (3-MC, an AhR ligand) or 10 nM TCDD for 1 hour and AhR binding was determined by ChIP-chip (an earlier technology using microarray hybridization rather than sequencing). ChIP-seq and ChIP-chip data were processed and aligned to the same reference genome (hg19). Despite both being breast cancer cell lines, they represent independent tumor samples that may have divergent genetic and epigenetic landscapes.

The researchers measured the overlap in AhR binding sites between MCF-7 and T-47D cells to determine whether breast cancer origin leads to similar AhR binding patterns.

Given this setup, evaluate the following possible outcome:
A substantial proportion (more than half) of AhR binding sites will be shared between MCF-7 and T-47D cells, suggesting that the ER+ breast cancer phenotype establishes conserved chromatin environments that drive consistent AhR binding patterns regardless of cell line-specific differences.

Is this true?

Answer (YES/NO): NO